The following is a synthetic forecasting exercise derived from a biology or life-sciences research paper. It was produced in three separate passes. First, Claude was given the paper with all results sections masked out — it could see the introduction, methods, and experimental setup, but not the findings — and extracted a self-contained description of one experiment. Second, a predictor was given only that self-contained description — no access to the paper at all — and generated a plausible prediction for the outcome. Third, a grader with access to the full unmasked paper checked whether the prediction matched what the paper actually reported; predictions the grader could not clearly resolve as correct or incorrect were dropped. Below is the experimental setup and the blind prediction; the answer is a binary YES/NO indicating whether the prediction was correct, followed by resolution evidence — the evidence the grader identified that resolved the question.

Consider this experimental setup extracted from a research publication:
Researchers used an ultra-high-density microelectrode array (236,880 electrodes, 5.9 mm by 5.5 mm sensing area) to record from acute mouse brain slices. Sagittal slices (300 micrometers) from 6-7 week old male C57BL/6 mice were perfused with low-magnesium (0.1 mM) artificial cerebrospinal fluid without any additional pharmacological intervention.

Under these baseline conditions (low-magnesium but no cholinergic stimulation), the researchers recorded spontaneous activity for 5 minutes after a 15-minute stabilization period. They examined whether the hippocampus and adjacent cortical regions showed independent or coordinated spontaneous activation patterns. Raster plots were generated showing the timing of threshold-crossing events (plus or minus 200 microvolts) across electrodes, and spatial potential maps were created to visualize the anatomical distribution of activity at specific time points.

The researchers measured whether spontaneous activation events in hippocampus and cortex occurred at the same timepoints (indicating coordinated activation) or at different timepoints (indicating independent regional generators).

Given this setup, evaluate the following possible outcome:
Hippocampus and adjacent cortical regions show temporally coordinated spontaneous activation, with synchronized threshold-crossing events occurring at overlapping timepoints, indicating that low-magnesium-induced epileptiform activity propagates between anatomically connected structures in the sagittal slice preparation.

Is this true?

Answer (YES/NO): NO